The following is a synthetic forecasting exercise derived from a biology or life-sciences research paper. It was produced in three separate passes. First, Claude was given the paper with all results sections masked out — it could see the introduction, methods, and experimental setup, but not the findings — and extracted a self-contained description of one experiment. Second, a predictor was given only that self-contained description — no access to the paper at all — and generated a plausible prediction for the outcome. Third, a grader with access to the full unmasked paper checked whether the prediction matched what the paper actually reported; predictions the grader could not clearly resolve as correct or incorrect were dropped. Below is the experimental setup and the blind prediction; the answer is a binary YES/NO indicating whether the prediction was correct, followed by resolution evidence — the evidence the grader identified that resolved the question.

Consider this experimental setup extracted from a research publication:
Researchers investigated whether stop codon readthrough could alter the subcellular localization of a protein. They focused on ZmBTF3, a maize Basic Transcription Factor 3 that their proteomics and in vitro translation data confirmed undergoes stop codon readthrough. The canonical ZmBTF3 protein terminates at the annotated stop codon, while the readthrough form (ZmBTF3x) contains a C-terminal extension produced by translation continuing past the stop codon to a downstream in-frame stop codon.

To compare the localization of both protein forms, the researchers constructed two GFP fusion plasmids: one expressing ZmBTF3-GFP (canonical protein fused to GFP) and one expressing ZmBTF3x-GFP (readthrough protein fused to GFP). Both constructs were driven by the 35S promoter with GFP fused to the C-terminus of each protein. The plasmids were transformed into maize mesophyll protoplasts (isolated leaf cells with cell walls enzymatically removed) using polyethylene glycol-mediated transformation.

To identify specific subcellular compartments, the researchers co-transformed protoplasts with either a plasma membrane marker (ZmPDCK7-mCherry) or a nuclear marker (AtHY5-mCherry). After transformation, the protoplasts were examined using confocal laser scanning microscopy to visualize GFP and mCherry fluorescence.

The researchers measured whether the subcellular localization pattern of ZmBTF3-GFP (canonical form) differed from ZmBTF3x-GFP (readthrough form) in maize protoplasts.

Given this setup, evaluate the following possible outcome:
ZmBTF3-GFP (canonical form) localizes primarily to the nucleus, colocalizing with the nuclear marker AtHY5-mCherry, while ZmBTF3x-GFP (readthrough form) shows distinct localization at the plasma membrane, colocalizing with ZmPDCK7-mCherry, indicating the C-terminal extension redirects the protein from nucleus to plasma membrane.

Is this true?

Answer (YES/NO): YES